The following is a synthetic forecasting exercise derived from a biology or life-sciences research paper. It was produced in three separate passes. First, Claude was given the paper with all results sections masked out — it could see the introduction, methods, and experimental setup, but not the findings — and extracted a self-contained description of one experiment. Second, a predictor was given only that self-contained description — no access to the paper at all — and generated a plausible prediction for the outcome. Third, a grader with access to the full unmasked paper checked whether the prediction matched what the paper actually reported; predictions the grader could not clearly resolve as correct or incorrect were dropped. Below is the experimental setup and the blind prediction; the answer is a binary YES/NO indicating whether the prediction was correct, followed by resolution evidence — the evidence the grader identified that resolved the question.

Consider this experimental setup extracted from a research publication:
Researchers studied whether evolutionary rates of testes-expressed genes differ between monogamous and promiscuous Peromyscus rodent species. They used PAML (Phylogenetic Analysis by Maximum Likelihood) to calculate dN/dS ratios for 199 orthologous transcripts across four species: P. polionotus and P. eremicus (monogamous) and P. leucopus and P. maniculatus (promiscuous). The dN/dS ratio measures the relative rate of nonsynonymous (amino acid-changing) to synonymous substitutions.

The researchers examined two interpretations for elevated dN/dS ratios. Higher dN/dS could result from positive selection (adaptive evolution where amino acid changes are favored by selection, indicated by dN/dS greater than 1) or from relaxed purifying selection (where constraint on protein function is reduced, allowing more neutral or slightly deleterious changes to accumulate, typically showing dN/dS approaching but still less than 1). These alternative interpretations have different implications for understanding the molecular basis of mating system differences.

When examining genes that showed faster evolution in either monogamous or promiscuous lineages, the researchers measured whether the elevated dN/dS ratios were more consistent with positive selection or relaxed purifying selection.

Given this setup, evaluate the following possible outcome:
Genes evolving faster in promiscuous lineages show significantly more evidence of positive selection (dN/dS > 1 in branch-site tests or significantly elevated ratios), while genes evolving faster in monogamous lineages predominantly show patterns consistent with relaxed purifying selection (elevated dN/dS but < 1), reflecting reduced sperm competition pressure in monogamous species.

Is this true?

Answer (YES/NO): YES